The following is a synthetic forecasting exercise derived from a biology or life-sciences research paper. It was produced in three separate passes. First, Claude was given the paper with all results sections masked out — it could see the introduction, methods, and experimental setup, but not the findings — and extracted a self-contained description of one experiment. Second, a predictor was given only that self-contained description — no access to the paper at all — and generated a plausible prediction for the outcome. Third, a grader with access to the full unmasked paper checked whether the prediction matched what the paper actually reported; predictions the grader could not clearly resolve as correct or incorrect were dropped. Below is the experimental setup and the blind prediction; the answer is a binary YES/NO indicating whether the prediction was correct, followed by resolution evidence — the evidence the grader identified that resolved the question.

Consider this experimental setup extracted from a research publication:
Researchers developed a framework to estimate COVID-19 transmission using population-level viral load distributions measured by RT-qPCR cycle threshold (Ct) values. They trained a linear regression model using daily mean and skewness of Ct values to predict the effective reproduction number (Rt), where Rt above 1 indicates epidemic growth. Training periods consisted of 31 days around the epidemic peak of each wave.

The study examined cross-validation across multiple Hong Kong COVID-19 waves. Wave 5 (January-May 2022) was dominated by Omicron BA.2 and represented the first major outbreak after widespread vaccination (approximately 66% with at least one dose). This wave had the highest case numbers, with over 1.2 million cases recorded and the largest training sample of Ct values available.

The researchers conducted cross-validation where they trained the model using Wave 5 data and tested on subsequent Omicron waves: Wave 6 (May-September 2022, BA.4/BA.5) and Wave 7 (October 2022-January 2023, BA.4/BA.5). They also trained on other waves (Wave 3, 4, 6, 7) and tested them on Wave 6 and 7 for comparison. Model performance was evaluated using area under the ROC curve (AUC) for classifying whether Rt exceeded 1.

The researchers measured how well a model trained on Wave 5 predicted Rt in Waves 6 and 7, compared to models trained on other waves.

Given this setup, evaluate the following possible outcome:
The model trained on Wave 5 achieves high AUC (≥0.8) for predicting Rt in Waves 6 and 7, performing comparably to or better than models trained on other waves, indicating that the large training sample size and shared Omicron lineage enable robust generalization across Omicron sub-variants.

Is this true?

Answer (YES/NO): NO